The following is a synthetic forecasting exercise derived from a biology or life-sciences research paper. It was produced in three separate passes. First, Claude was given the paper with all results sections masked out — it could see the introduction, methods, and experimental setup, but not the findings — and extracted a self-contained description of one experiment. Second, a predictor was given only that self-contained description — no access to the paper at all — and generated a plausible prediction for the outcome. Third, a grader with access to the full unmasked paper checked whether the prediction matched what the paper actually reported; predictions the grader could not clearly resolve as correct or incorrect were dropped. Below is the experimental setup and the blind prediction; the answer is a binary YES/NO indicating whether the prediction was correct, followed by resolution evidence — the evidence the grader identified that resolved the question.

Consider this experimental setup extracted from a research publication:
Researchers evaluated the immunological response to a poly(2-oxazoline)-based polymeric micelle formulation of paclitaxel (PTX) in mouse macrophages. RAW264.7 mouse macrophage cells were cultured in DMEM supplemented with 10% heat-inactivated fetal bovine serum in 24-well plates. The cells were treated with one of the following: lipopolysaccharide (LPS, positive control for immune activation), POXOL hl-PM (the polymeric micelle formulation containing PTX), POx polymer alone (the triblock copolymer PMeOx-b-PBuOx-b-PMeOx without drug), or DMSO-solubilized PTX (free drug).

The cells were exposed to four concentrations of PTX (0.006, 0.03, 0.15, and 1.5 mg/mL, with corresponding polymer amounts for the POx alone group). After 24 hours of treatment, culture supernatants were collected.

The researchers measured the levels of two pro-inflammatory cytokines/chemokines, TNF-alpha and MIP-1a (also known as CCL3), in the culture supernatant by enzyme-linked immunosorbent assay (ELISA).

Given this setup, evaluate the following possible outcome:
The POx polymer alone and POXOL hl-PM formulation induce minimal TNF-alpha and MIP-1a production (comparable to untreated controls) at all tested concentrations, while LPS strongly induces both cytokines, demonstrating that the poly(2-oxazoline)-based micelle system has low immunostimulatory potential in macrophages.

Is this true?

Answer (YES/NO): NO